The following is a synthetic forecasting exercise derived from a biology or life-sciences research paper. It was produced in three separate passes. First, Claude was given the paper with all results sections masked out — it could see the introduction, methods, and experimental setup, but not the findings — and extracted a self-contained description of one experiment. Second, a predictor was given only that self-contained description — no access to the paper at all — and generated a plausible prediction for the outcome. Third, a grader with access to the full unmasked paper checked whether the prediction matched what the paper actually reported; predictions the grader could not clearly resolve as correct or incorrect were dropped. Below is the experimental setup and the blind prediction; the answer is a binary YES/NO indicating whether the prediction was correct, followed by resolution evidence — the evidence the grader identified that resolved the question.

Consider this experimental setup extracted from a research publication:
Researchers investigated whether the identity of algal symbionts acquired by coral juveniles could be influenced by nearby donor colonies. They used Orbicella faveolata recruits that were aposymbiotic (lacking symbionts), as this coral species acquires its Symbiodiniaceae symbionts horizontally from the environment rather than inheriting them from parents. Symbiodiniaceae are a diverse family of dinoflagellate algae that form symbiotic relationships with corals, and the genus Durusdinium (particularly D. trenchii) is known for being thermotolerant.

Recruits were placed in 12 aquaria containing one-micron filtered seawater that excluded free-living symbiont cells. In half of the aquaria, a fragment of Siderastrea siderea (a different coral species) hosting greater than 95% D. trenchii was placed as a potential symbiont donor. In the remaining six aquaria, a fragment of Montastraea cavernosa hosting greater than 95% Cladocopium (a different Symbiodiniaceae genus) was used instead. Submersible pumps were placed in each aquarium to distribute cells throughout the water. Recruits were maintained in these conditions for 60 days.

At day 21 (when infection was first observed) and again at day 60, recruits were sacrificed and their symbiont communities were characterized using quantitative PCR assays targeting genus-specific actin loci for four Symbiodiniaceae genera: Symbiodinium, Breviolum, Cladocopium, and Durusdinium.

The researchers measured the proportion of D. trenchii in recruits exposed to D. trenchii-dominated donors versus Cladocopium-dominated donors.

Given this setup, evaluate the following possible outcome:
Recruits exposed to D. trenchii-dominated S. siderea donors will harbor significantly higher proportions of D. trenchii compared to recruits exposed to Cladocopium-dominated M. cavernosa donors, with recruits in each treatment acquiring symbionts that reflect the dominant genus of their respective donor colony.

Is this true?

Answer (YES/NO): NO